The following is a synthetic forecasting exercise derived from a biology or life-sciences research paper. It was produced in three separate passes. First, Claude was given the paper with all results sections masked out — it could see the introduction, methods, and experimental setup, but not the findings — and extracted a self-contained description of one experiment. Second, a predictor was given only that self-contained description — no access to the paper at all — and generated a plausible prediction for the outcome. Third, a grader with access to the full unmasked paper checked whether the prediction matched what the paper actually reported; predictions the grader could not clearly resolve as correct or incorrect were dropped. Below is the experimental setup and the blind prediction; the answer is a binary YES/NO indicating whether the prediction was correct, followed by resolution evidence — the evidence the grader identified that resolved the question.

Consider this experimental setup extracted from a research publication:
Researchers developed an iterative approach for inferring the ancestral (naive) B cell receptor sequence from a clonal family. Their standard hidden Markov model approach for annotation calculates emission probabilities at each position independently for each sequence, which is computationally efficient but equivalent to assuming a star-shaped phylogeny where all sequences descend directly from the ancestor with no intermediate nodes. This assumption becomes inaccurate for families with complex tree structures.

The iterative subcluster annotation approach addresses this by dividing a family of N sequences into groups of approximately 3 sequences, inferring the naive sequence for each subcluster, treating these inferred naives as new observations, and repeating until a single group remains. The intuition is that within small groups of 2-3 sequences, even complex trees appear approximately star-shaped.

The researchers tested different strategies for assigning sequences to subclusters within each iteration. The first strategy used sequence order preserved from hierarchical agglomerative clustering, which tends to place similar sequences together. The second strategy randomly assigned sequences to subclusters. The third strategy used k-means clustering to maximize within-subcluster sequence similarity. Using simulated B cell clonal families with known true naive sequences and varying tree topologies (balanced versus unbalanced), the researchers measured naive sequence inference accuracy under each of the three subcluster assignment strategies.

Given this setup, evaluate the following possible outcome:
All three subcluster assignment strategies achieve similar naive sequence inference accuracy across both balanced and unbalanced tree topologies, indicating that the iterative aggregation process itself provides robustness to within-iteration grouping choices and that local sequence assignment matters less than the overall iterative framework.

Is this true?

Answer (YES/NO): YES